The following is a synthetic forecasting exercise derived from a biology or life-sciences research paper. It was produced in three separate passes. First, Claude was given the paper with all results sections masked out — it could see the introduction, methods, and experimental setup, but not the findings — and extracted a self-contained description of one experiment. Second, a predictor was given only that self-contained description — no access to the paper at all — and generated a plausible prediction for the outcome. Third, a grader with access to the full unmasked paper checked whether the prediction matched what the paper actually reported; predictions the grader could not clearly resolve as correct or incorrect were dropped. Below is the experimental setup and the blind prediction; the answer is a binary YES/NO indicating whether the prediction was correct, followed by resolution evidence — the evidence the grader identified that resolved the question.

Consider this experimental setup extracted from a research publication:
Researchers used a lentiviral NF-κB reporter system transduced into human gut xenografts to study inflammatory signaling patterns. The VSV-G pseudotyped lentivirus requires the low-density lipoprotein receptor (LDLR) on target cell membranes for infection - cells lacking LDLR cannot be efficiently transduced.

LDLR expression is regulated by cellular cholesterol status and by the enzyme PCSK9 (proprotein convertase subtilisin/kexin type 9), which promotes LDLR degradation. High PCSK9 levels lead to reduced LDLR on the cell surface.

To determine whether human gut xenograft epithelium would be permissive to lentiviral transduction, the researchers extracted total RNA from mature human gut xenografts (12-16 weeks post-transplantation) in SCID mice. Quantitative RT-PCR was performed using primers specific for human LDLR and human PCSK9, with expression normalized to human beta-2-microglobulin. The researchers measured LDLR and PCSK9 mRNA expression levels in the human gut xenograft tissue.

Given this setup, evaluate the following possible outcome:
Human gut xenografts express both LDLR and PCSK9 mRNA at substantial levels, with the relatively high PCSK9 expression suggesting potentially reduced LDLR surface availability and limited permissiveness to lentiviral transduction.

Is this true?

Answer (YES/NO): NO